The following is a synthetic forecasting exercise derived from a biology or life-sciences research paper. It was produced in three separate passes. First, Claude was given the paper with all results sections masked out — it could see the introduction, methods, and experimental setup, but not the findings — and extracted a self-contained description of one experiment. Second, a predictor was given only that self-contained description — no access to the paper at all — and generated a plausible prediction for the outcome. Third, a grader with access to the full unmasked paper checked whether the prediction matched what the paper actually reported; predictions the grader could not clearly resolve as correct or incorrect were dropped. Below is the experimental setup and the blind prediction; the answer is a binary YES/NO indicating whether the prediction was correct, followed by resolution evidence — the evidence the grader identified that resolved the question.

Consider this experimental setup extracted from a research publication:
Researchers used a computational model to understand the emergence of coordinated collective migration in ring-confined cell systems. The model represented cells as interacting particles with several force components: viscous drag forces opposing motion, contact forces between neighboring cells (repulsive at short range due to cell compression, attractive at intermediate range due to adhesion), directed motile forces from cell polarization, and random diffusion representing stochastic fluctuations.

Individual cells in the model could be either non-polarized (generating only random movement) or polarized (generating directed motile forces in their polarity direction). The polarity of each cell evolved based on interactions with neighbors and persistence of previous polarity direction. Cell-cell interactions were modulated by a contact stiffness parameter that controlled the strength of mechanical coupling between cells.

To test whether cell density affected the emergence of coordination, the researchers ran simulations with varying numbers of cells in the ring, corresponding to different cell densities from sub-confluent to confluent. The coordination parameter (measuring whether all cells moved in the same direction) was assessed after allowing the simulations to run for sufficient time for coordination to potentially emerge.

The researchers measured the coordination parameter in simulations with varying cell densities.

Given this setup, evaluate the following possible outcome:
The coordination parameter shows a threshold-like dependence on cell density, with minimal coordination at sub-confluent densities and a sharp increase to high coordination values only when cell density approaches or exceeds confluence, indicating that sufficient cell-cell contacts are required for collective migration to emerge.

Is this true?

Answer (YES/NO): YES